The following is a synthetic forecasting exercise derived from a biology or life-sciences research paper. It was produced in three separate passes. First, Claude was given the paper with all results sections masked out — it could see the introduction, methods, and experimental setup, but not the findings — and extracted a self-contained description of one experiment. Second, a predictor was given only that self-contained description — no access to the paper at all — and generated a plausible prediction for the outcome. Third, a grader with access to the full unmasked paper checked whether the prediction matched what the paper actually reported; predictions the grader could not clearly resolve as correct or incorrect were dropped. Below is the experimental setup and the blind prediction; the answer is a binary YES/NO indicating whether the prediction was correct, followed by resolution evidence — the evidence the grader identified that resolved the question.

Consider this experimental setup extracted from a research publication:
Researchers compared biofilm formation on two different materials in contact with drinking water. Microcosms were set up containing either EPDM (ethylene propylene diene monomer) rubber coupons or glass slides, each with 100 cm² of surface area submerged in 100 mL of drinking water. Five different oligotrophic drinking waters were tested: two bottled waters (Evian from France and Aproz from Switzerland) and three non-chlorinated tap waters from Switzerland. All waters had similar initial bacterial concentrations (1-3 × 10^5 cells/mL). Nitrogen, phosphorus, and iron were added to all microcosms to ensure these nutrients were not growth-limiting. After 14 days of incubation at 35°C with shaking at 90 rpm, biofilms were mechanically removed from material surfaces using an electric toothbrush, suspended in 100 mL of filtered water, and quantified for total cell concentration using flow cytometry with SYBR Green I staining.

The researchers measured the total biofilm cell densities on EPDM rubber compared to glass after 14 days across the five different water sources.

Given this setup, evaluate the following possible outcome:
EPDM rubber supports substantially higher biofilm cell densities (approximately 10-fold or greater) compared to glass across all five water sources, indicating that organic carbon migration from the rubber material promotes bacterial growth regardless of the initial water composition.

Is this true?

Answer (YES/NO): YES